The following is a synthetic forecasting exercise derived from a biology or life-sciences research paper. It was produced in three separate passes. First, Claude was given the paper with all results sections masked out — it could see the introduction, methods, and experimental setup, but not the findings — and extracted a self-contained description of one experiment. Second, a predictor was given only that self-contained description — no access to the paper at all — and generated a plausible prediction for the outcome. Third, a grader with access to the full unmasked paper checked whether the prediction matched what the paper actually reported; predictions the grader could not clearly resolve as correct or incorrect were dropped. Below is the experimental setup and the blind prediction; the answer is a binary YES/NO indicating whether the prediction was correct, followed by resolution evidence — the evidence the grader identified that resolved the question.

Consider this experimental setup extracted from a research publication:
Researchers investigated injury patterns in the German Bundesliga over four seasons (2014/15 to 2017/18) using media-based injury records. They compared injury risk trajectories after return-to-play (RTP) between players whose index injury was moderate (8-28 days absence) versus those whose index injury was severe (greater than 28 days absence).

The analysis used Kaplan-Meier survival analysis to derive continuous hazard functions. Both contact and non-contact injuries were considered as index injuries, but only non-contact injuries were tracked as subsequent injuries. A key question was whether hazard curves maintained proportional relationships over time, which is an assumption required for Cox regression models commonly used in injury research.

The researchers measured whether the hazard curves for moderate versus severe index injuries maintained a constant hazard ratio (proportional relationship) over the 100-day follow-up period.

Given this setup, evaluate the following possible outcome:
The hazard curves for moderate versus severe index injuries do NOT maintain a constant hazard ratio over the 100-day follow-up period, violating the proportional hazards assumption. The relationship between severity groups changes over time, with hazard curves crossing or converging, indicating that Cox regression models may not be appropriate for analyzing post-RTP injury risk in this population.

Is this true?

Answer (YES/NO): YES